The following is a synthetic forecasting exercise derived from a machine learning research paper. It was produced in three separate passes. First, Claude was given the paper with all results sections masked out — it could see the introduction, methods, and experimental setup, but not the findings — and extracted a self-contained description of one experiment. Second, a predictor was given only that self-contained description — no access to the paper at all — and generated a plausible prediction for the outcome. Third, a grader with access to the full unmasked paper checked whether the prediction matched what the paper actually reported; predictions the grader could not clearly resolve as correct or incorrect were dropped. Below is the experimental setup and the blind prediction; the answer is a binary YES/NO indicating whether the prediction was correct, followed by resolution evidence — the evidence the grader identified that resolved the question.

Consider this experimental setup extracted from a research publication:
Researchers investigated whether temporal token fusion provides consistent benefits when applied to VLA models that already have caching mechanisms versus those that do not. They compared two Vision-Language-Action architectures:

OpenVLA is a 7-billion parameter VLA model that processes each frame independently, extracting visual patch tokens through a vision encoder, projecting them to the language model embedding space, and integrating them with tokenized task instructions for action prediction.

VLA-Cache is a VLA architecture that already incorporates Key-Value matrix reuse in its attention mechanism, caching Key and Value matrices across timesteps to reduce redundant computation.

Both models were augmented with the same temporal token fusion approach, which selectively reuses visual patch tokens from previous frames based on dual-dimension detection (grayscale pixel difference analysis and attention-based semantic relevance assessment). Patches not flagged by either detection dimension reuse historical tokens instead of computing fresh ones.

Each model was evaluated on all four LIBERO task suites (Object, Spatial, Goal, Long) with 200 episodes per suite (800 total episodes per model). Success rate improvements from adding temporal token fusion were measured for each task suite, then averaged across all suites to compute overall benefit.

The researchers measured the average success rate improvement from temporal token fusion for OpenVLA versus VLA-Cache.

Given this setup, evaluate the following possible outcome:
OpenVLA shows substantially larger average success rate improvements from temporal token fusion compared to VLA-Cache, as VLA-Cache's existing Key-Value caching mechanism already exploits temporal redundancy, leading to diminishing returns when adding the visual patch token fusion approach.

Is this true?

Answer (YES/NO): NO